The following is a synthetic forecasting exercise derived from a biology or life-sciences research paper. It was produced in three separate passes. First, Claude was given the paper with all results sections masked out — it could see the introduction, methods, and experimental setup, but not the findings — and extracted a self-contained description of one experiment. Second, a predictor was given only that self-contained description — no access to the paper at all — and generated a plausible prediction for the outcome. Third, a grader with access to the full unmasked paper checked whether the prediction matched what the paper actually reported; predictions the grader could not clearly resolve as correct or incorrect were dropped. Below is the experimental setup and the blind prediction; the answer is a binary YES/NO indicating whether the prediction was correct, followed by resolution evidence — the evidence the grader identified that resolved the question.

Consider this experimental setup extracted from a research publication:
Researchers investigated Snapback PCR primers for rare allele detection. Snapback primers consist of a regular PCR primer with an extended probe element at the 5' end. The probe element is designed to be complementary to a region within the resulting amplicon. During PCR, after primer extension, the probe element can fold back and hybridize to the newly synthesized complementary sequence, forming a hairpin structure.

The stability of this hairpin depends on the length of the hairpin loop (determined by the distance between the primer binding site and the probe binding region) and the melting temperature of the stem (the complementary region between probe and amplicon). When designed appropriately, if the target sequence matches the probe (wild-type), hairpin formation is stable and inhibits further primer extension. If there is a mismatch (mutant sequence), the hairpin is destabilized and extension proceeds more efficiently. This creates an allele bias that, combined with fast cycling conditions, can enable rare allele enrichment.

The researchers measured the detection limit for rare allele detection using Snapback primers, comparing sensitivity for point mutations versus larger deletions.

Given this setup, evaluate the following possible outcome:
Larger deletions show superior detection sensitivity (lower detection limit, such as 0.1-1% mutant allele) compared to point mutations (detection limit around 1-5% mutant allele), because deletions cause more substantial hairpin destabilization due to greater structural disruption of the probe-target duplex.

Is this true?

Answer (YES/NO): NO